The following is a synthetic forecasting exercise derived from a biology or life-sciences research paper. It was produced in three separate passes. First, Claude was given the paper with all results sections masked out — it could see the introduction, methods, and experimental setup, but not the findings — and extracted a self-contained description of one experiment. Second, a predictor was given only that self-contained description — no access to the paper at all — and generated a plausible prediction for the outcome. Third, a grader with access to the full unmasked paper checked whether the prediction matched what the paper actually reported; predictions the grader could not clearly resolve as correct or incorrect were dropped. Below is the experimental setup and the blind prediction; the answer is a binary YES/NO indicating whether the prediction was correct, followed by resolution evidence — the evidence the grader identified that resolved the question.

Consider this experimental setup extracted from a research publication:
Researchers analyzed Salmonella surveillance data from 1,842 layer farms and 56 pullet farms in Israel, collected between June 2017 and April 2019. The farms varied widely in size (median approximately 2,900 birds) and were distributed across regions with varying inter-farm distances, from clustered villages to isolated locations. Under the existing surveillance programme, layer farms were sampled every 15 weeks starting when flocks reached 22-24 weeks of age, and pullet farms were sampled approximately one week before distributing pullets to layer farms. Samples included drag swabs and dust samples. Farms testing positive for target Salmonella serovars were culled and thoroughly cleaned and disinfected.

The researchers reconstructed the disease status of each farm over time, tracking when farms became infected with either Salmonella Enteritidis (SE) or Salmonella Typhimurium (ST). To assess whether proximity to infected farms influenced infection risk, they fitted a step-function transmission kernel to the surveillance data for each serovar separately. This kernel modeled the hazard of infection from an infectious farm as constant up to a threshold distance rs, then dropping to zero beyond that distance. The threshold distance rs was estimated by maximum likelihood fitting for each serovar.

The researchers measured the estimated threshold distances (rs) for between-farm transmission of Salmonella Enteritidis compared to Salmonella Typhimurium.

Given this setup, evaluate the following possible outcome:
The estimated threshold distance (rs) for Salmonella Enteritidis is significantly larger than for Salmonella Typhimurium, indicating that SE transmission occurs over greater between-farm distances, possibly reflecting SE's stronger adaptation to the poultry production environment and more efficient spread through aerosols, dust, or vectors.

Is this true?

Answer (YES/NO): YES